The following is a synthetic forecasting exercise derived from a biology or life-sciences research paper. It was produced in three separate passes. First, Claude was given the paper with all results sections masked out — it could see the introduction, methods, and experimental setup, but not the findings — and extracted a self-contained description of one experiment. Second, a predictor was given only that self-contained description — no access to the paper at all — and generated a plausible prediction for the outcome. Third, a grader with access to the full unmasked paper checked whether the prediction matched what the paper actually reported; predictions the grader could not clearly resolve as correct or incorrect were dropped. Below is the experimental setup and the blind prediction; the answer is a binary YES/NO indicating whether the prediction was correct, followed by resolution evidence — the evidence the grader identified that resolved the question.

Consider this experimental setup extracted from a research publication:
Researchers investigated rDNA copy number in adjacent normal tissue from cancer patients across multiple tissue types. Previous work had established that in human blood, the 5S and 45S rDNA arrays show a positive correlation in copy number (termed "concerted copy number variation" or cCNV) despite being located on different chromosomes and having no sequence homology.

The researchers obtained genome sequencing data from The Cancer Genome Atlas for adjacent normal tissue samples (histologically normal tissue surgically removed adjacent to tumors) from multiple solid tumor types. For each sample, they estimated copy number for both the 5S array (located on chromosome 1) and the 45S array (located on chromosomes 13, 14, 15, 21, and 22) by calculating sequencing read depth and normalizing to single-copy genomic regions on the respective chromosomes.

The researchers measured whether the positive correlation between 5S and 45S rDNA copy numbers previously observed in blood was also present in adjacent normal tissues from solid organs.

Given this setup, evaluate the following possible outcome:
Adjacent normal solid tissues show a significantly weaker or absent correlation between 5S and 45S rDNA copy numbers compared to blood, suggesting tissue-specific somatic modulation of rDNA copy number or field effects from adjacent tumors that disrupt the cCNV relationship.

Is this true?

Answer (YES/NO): NO